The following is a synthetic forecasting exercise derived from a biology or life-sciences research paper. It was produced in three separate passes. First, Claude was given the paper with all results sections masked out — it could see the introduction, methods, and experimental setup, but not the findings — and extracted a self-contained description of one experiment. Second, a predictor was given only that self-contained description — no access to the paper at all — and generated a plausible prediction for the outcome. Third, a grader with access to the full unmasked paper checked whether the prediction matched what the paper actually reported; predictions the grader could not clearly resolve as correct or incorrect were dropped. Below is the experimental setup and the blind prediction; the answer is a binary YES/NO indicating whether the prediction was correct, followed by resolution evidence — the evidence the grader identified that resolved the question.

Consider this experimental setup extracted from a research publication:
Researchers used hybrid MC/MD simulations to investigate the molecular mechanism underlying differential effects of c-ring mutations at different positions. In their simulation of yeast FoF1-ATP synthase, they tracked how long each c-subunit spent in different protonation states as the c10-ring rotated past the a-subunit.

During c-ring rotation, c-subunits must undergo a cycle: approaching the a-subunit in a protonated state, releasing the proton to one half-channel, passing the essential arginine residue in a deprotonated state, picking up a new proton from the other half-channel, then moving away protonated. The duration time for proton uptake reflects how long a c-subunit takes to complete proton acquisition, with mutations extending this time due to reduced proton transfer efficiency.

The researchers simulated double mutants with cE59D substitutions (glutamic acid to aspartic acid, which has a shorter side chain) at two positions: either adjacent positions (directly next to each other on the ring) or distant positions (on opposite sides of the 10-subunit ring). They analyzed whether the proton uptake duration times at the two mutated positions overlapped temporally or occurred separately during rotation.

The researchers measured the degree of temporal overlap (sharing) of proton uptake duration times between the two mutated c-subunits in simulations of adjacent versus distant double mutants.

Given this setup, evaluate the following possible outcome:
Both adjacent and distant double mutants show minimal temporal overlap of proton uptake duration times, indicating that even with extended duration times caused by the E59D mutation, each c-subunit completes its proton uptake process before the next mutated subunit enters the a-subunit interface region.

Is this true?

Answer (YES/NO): NO